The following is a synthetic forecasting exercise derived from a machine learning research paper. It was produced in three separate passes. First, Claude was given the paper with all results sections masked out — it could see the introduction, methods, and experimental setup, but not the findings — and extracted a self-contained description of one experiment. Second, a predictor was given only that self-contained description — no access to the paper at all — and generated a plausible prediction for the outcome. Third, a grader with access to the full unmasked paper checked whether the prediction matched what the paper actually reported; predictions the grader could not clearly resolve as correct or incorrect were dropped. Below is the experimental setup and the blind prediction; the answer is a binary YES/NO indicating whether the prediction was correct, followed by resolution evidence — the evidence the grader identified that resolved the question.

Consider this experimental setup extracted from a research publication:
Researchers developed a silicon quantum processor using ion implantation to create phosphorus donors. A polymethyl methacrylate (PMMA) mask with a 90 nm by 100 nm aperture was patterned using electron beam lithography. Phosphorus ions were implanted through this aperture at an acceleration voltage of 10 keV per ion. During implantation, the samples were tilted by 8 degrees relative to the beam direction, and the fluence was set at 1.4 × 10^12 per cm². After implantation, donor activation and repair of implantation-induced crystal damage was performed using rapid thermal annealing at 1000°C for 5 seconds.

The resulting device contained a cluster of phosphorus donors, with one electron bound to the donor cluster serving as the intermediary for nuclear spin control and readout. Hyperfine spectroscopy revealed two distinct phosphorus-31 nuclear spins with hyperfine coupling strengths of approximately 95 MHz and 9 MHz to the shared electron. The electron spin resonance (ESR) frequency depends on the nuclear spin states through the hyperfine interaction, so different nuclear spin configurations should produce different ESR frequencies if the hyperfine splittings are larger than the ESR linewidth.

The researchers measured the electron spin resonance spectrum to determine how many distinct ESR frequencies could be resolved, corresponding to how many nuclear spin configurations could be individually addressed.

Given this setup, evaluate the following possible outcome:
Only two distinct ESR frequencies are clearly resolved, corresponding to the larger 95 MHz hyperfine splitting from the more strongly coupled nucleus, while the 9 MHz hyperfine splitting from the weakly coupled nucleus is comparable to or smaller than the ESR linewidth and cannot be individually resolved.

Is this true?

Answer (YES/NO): NO